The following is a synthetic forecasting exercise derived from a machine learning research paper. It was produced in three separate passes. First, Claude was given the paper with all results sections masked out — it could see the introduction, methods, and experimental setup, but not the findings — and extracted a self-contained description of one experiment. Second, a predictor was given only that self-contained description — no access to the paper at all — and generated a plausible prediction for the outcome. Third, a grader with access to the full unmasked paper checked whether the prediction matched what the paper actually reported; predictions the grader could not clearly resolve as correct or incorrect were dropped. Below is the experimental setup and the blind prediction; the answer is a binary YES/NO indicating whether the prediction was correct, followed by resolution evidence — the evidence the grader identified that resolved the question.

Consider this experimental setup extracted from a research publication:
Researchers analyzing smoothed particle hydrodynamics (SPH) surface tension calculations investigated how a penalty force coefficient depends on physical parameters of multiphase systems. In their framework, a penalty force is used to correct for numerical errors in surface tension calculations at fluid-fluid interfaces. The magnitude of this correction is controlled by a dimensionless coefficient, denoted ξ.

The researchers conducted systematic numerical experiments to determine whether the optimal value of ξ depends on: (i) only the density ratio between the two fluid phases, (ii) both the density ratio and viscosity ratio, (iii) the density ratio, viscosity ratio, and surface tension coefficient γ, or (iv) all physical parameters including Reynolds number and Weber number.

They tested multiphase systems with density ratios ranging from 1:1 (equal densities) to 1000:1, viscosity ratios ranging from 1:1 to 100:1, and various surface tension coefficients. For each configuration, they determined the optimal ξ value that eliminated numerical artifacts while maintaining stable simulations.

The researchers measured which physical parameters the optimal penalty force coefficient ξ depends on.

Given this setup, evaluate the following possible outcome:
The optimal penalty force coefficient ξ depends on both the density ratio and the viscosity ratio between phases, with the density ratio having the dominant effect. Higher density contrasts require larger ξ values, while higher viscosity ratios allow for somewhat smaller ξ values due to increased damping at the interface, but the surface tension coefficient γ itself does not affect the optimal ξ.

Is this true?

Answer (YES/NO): NO